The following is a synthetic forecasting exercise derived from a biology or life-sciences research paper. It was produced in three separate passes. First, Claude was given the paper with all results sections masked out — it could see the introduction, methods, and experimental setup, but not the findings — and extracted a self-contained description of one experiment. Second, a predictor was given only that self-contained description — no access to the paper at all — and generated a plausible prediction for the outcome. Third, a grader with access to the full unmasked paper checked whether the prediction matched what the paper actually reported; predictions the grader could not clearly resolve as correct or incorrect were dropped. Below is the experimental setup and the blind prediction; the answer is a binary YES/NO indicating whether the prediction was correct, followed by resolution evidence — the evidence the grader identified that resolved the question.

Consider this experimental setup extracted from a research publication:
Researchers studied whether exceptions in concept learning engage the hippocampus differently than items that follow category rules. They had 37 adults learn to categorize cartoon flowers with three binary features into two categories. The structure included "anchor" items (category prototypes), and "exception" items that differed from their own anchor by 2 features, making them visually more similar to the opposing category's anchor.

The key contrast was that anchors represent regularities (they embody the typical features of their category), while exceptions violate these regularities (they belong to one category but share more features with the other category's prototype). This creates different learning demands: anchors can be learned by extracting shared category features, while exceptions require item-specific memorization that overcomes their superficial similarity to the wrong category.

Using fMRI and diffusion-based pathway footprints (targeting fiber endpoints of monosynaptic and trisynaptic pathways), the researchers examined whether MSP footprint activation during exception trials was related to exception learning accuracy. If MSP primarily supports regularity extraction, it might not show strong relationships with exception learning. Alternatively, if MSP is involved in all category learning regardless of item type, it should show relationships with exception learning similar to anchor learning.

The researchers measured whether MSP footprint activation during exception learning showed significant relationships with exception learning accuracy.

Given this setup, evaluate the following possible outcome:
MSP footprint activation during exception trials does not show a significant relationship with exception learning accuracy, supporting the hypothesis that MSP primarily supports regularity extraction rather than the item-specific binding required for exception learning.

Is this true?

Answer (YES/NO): NO